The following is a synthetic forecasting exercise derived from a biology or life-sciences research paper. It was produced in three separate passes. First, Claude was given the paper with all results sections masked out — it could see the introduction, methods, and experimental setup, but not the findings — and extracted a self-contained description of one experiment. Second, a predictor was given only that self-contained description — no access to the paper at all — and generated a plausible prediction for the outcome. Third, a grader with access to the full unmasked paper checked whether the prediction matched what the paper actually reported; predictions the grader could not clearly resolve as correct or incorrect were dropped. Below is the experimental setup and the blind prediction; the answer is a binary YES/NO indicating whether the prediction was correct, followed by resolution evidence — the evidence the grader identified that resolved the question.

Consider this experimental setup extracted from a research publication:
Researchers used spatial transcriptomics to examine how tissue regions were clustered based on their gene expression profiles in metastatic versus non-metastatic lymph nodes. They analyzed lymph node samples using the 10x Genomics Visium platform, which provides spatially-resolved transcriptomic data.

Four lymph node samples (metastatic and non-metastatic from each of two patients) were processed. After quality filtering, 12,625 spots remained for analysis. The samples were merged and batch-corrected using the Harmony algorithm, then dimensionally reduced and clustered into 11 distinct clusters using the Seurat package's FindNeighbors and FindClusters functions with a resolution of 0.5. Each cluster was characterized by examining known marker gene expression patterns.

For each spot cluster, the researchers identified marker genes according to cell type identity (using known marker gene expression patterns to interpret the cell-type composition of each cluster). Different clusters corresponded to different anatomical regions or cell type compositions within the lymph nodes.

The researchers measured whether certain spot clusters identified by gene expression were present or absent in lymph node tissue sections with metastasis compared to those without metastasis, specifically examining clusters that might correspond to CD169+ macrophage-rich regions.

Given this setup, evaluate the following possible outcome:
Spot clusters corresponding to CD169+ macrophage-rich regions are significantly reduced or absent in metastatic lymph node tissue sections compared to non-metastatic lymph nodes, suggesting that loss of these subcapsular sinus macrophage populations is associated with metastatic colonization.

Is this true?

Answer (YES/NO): YES